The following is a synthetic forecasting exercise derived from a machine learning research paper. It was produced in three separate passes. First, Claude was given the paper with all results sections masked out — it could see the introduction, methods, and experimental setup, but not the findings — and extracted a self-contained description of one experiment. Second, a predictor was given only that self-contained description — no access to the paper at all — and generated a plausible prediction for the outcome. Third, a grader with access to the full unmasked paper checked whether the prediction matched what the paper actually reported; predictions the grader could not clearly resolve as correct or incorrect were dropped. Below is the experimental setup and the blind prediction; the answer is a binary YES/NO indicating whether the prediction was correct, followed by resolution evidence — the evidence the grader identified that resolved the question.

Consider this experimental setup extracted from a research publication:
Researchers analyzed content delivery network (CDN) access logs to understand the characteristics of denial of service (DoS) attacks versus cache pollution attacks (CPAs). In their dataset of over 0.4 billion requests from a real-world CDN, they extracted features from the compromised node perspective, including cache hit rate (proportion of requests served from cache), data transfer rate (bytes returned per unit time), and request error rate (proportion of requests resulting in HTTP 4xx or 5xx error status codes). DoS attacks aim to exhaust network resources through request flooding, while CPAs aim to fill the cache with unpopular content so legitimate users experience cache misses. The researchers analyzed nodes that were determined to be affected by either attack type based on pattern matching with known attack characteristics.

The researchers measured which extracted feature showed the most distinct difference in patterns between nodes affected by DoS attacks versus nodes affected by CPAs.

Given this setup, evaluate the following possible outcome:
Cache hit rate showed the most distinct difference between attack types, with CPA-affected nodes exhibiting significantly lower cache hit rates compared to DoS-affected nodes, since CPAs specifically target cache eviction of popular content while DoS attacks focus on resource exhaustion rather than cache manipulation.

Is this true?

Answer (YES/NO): NO